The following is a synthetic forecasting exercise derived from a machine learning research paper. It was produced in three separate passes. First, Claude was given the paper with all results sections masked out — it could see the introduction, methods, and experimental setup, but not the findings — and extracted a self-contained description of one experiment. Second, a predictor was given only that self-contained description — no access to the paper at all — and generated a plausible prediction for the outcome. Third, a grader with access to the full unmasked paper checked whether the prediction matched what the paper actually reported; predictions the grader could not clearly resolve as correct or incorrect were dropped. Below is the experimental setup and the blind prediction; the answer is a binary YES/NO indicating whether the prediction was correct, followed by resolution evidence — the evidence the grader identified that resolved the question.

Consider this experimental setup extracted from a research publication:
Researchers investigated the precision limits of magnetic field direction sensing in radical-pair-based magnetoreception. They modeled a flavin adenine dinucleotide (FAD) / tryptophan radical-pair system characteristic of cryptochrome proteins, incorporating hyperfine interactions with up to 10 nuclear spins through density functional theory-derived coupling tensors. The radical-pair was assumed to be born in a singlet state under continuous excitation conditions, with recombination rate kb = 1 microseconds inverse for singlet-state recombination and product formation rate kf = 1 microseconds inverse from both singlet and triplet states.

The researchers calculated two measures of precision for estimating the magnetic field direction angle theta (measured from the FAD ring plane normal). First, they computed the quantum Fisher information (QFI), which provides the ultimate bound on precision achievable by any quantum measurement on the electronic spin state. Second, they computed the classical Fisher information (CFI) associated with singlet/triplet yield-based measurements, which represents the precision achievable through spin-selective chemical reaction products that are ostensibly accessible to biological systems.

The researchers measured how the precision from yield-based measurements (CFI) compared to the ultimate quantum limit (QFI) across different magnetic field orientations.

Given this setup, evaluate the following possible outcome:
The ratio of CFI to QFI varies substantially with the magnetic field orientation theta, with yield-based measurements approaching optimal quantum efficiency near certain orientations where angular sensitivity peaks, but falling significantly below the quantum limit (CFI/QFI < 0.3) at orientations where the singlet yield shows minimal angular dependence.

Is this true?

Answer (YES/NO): NO